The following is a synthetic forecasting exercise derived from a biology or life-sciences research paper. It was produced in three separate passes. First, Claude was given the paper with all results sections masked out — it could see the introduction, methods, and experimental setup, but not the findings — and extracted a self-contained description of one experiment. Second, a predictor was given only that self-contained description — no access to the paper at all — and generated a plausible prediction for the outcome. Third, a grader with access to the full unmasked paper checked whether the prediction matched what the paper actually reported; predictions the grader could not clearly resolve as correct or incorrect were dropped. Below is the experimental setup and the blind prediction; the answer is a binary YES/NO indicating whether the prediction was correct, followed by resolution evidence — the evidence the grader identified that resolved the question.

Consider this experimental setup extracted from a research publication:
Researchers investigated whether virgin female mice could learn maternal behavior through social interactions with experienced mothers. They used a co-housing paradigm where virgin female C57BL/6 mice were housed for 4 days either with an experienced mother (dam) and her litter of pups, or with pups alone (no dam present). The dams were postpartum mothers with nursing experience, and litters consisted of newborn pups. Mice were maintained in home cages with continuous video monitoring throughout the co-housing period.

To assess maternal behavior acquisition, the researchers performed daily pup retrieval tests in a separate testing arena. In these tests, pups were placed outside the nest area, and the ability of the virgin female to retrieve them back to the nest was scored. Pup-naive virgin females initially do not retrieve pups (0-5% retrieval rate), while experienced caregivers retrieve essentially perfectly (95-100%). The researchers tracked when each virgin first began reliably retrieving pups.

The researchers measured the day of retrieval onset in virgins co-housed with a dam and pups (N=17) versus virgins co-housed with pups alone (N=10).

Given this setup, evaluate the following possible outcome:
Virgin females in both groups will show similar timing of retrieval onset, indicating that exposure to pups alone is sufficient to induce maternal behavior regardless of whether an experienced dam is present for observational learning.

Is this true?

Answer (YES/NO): NO